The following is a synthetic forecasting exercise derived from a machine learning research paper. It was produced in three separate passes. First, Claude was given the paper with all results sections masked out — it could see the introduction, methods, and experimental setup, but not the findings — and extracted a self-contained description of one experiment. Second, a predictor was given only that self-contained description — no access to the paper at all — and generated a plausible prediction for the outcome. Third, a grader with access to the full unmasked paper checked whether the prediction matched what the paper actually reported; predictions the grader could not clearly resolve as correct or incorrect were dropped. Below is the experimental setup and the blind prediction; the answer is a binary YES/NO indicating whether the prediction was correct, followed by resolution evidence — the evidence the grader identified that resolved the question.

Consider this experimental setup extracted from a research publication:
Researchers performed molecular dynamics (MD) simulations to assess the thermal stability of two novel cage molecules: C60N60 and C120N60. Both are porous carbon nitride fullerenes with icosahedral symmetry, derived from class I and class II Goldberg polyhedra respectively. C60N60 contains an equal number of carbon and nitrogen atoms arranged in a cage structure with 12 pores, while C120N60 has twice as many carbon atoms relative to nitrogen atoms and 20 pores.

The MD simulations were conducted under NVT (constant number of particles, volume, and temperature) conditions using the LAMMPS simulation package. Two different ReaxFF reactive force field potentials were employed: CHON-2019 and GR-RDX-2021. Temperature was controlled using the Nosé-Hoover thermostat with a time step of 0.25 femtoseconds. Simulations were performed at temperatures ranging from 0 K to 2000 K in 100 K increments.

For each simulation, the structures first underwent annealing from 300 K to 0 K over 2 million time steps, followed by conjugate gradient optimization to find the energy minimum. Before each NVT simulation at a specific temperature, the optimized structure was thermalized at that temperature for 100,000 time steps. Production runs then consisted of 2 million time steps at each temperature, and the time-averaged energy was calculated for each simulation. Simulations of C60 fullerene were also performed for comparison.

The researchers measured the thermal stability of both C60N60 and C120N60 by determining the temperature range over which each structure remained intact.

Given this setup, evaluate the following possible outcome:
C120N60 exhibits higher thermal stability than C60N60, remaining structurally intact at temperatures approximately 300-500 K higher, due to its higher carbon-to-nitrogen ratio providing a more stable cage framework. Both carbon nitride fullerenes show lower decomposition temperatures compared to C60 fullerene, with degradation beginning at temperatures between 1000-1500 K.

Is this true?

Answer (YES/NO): NO